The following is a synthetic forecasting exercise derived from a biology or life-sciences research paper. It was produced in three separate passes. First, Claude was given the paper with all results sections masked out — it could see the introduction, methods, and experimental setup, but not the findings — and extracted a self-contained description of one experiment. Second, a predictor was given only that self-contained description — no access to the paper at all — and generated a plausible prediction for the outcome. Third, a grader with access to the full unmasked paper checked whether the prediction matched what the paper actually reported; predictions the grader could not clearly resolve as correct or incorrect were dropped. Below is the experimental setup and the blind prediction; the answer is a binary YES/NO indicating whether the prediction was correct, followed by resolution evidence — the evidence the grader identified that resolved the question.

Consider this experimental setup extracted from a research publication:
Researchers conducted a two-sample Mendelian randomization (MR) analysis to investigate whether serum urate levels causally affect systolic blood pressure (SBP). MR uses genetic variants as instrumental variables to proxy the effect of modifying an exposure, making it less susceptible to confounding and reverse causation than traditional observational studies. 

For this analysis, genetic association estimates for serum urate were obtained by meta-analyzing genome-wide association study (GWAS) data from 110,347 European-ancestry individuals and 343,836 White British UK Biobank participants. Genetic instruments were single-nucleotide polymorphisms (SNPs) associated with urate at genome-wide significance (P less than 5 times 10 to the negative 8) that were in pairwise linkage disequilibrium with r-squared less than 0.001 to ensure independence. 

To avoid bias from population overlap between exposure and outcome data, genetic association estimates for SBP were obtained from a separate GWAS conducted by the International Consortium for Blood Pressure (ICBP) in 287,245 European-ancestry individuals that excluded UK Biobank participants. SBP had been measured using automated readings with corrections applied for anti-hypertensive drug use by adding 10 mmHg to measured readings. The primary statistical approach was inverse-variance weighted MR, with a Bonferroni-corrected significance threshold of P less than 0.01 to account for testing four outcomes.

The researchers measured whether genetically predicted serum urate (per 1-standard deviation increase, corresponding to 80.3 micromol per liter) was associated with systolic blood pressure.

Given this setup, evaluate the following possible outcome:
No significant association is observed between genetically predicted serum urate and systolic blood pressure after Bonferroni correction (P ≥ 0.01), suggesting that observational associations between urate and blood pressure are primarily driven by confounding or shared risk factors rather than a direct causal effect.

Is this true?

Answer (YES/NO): NO